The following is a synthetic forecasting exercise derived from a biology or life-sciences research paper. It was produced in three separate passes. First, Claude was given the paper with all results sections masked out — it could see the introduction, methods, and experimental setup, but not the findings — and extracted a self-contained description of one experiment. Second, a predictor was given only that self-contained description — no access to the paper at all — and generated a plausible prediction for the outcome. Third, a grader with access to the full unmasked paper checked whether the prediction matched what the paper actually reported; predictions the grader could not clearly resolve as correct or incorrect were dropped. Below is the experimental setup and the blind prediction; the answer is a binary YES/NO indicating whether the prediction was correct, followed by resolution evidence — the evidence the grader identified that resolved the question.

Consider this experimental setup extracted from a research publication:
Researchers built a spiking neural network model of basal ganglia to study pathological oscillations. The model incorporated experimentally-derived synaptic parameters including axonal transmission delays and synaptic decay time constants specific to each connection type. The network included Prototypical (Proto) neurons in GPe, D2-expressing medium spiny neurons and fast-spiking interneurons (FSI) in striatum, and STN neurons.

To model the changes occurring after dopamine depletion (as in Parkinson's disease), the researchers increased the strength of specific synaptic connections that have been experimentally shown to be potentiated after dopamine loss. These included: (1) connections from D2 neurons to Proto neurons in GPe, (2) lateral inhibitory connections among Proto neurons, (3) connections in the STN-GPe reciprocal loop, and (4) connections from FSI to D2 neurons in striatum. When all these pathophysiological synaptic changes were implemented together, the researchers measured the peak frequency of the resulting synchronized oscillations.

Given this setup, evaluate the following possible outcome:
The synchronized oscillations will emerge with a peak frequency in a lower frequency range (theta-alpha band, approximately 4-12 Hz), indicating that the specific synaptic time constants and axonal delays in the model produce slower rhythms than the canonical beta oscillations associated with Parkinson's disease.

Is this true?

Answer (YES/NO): NO